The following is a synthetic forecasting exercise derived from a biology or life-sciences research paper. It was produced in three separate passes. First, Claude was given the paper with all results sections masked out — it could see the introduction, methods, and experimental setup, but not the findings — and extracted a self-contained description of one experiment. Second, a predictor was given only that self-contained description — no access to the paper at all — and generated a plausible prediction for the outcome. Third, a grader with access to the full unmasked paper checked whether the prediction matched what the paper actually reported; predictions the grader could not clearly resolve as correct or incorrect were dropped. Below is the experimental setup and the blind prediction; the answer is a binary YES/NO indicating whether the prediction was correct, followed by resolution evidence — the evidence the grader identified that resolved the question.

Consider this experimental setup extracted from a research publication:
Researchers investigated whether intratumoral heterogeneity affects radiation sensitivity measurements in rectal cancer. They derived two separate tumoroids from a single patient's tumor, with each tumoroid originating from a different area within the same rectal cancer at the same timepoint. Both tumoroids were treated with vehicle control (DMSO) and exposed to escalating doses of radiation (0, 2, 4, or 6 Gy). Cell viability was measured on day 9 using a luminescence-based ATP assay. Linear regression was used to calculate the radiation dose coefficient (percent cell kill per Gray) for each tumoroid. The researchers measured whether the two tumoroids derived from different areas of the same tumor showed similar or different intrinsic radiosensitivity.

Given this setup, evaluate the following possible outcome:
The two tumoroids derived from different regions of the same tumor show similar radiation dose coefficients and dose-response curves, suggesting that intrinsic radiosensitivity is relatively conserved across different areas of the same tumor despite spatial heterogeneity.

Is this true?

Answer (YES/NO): YES